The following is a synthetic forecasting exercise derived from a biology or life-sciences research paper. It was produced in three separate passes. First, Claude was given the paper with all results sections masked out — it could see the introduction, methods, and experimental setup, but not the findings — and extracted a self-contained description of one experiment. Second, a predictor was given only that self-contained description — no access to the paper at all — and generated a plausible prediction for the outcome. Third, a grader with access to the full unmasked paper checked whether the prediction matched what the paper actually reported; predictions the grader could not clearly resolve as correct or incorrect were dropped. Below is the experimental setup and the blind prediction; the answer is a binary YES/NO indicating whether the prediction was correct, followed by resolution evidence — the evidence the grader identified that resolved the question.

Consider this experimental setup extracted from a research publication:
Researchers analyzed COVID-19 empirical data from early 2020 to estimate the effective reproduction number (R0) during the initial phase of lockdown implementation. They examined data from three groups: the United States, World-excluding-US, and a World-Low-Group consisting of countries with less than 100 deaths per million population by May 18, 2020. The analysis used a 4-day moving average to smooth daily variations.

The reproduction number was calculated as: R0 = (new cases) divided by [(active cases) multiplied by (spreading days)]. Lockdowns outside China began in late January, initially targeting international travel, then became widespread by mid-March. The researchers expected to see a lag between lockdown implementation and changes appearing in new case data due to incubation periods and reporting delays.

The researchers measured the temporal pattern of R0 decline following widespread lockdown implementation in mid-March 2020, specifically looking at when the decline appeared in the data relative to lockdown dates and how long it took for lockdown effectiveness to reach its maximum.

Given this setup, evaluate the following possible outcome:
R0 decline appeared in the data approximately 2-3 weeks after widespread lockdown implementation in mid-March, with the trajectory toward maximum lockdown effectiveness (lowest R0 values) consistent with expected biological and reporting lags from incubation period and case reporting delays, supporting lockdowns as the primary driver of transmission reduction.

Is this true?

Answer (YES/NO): NO